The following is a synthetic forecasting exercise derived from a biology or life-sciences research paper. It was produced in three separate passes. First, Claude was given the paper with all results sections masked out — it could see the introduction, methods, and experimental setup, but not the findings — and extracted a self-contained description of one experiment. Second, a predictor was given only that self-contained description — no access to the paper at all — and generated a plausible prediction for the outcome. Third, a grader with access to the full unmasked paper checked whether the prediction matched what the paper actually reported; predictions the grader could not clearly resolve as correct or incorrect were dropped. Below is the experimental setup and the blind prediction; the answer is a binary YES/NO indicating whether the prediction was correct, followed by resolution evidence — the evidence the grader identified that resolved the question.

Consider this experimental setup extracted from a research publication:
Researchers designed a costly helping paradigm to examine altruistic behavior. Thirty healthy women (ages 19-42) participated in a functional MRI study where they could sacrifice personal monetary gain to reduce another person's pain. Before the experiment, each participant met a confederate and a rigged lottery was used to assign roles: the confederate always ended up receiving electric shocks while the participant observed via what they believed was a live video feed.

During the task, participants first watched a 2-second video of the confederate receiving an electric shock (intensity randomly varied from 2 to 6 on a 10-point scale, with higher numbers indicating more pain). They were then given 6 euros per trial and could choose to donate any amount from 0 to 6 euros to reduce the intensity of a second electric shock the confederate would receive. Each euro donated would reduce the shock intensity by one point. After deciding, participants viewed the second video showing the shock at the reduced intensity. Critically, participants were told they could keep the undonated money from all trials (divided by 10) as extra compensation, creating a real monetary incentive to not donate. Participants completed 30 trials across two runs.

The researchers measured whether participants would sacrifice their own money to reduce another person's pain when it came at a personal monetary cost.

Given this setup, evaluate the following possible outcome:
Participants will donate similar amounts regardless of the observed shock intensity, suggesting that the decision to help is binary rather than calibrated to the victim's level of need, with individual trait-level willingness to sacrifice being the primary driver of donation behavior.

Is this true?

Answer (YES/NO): NO